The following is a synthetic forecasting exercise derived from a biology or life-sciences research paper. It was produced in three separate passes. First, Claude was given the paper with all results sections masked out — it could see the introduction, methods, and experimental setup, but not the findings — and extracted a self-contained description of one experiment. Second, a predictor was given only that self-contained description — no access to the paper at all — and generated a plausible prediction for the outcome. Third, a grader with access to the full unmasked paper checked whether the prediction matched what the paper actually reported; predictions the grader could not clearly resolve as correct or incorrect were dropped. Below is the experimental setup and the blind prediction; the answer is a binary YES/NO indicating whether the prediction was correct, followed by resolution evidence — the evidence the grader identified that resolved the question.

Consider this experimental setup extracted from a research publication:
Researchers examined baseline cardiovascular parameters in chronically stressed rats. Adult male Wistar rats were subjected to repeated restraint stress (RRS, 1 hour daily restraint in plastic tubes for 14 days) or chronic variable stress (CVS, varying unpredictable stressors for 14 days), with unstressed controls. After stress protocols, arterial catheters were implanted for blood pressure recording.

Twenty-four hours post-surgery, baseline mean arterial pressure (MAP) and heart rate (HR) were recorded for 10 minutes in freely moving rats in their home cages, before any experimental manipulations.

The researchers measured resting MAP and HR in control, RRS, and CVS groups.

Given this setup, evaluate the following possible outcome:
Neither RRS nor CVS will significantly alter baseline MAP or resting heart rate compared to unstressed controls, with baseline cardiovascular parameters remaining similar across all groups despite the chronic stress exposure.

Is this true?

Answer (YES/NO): YES